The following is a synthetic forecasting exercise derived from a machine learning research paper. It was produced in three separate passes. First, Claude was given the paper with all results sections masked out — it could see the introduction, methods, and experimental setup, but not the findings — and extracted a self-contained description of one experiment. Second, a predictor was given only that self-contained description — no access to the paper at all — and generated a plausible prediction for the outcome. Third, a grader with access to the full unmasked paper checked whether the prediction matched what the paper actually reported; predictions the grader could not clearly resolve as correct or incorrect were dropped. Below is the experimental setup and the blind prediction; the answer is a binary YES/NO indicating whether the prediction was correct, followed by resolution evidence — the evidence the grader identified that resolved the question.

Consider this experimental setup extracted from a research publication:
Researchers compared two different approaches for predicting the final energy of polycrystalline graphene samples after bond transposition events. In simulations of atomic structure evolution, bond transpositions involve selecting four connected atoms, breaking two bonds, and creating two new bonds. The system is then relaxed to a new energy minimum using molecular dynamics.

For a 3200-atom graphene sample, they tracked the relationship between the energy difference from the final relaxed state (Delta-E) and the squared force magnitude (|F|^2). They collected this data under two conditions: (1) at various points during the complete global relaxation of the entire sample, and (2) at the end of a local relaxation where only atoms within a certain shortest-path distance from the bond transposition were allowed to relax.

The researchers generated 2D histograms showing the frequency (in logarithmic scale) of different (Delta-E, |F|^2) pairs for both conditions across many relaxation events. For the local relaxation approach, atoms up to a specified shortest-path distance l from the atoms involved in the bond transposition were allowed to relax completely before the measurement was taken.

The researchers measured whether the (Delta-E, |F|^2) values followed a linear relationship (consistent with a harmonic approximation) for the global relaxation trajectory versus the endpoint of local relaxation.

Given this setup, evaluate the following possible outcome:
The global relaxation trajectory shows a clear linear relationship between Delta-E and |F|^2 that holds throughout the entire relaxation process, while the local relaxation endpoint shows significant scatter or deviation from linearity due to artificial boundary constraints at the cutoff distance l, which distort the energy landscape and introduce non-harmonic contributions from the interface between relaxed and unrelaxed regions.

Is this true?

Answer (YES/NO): NO